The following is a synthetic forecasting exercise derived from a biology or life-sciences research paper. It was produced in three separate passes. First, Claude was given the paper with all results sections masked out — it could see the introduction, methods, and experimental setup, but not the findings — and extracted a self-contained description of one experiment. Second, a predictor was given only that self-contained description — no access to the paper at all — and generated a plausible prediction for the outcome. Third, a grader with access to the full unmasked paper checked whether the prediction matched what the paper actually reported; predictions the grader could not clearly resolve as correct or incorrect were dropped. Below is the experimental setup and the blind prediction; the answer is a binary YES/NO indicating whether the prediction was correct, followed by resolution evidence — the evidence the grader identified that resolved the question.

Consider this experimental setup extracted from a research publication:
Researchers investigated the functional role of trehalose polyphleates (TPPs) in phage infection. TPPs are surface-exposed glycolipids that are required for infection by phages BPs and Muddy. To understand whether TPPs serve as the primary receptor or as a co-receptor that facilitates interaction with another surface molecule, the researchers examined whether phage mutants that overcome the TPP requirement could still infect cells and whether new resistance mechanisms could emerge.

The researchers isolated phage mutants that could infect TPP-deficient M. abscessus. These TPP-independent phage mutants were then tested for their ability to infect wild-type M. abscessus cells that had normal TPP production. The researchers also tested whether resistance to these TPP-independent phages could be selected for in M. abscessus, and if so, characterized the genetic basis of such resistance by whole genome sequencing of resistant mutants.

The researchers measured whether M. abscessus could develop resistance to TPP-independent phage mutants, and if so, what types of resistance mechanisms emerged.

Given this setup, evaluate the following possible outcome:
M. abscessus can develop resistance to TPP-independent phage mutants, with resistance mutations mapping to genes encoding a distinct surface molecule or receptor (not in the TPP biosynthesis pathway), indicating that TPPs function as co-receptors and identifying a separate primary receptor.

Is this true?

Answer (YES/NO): NO